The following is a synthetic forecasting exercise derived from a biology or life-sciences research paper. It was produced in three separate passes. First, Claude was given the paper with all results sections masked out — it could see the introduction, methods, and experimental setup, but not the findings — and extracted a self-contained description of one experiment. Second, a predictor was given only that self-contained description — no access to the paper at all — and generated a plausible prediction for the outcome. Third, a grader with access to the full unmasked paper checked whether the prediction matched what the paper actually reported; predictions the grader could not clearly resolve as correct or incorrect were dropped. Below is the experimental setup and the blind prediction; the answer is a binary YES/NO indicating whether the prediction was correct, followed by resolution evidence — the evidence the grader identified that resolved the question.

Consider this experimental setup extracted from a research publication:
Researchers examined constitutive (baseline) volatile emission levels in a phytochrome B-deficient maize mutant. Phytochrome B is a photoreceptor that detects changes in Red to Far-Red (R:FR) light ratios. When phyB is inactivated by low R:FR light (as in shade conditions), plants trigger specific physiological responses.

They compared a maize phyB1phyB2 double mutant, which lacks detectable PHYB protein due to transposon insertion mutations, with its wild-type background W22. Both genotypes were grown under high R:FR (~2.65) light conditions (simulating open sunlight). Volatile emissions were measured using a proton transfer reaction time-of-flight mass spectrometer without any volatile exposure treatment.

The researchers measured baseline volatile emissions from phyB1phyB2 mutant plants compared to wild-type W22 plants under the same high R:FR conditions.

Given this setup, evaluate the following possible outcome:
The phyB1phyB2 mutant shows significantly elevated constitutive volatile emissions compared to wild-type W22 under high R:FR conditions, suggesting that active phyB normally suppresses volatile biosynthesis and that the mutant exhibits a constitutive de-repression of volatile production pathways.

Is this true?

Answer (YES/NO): NO